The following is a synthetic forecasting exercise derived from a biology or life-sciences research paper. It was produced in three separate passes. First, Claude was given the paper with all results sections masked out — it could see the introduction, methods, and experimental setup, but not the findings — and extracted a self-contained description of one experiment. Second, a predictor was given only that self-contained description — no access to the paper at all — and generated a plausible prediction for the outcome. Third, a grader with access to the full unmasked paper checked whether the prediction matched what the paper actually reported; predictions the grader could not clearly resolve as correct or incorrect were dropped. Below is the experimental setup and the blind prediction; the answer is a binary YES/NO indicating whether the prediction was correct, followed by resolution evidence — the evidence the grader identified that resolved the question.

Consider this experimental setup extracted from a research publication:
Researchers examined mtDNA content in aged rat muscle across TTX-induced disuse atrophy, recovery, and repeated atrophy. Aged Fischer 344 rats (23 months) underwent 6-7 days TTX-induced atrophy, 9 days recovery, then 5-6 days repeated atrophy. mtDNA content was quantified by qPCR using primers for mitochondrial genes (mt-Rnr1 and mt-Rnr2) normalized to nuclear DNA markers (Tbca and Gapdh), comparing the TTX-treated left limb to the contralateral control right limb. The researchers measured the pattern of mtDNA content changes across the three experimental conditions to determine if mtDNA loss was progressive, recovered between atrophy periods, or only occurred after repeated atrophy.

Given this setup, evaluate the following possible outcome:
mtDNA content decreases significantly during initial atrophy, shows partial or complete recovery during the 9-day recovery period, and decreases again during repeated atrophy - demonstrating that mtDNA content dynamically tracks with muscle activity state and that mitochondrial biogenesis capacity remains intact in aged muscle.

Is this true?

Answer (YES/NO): NO